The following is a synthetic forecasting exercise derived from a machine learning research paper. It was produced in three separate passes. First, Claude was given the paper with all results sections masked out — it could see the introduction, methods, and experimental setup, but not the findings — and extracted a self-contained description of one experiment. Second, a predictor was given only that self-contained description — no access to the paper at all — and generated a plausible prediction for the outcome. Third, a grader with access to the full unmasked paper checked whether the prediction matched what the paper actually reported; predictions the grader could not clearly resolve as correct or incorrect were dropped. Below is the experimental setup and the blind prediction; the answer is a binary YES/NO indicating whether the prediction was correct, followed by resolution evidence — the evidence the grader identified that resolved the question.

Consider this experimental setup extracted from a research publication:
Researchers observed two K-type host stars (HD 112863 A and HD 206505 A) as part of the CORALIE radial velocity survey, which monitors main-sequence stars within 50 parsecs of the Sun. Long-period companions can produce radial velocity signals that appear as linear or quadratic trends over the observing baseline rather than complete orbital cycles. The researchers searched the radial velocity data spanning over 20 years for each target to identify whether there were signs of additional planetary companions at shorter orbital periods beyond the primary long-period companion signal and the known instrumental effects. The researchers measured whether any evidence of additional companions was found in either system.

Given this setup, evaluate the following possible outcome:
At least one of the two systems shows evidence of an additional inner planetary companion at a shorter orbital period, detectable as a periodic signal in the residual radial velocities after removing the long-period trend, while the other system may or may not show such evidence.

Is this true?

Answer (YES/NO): NO